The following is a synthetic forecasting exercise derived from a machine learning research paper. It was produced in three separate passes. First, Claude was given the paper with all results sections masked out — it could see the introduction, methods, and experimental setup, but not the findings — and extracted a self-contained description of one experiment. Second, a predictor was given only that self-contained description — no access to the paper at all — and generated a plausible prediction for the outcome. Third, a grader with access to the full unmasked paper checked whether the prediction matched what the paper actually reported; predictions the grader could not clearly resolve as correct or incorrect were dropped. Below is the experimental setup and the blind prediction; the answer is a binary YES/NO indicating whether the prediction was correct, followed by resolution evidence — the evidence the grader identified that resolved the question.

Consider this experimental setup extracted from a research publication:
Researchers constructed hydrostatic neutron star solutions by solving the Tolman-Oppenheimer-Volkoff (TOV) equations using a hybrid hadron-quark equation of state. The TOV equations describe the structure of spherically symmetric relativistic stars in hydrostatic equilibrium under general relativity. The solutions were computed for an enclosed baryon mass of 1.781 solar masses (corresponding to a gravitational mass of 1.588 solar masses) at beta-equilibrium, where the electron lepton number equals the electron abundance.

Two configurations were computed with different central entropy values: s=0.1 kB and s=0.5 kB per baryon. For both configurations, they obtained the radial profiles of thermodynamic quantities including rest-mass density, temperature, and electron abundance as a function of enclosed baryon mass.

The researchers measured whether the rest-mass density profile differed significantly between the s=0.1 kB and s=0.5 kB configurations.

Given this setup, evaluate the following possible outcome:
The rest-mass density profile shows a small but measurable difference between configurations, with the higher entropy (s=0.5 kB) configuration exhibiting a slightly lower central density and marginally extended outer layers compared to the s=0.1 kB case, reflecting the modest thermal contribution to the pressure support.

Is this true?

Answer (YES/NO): NO